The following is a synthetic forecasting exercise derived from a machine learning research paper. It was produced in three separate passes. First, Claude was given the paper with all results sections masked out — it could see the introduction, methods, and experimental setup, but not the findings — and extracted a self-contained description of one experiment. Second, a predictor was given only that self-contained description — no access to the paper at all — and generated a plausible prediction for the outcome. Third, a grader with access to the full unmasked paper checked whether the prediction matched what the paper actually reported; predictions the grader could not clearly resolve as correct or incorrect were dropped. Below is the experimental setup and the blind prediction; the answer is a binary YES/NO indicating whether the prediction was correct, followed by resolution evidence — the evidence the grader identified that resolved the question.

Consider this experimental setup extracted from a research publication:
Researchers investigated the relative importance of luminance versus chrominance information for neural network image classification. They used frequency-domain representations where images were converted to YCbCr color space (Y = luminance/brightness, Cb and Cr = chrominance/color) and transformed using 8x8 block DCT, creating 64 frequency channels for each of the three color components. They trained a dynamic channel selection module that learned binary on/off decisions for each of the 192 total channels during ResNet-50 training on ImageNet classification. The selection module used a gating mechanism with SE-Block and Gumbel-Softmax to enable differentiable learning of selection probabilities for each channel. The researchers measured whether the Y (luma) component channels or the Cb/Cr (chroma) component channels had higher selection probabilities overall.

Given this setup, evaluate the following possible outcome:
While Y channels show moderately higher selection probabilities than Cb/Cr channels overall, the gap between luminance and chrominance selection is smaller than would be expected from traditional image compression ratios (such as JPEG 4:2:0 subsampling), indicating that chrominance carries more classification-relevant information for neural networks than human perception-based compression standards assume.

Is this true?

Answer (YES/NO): NO